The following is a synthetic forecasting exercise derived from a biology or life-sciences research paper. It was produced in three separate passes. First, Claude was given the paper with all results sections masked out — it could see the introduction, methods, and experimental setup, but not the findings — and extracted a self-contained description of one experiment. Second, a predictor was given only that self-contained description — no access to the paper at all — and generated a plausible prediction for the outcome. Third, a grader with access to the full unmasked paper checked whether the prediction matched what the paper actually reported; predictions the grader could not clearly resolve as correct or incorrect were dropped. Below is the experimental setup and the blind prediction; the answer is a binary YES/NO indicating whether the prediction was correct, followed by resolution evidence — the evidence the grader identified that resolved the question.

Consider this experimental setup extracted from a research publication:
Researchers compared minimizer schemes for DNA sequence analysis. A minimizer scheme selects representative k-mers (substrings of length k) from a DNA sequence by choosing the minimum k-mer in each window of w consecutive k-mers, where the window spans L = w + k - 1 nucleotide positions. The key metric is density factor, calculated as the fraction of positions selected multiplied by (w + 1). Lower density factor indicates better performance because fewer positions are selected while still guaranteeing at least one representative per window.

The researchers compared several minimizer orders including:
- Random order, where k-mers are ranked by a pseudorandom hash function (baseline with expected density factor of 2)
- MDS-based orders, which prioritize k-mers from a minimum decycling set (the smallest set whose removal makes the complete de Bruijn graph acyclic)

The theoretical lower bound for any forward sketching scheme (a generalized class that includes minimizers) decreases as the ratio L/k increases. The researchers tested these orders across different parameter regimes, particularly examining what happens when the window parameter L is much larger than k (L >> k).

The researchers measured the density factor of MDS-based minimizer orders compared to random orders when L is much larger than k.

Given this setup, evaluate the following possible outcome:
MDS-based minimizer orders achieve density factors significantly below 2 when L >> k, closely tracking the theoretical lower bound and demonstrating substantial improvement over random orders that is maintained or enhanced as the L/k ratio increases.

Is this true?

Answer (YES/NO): NO